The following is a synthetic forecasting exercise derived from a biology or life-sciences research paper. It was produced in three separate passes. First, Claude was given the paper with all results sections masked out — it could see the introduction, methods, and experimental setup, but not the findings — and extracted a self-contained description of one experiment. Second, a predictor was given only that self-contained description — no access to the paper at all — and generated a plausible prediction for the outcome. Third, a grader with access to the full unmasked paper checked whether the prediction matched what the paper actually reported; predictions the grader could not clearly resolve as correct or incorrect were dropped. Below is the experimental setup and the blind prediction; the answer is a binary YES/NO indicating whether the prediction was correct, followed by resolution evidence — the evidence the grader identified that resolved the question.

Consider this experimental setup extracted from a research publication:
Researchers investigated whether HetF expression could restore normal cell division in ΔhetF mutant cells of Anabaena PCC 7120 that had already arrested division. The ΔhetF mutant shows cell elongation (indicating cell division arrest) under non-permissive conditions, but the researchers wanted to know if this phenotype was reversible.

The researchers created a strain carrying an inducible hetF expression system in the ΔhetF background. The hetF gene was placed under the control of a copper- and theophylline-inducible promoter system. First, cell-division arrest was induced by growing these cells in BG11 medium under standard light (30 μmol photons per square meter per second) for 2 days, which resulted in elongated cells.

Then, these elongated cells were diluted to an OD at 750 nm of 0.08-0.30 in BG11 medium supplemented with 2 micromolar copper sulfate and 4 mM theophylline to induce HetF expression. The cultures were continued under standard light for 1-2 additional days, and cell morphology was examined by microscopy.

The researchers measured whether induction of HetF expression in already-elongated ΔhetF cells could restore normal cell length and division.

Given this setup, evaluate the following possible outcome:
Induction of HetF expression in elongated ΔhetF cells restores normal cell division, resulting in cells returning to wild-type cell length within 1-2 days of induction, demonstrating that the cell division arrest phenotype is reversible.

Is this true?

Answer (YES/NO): YES